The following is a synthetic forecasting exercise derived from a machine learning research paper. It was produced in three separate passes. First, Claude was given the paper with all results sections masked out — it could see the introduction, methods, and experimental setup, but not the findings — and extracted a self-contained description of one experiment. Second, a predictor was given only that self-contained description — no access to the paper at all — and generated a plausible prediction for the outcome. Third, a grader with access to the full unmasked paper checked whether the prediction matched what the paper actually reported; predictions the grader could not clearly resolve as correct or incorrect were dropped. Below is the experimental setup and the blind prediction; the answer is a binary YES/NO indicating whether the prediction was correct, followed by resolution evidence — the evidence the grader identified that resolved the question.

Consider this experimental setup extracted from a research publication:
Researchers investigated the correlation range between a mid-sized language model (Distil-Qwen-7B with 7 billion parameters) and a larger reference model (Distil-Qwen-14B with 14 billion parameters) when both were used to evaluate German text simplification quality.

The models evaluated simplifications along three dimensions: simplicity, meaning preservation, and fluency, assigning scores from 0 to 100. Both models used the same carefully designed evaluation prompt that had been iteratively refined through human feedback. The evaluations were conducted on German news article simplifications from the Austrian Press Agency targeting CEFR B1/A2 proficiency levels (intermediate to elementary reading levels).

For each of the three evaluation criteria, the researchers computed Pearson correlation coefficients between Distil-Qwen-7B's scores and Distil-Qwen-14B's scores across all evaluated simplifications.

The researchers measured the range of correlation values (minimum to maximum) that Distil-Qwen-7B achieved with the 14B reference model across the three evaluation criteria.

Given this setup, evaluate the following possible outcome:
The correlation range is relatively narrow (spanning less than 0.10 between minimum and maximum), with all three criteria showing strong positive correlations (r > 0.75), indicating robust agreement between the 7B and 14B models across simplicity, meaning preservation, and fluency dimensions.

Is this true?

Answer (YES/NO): NO